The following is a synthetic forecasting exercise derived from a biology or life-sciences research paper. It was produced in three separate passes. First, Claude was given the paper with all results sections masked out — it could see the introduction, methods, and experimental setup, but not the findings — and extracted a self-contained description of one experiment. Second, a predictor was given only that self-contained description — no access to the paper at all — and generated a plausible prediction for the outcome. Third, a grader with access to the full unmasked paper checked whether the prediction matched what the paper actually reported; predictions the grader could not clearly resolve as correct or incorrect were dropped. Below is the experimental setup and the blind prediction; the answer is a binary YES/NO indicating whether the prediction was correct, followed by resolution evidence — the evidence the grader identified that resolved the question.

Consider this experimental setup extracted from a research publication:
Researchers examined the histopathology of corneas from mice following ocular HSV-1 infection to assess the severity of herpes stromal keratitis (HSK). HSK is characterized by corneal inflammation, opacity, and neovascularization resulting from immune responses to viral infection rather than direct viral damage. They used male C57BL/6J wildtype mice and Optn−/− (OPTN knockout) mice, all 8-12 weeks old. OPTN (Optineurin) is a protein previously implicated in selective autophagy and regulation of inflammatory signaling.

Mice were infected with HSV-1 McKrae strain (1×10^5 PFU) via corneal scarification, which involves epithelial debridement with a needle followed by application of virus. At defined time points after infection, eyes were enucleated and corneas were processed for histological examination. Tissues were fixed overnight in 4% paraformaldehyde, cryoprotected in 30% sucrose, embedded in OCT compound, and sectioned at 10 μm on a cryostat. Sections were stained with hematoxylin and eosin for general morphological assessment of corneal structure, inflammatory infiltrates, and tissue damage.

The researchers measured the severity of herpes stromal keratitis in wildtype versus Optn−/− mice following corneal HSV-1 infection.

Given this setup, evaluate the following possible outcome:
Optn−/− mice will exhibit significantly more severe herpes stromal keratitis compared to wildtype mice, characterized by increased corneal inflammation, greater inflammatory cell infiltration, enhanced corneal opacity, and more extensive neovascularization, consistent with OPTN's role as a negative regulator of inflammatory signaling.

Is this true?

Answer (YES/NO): NO